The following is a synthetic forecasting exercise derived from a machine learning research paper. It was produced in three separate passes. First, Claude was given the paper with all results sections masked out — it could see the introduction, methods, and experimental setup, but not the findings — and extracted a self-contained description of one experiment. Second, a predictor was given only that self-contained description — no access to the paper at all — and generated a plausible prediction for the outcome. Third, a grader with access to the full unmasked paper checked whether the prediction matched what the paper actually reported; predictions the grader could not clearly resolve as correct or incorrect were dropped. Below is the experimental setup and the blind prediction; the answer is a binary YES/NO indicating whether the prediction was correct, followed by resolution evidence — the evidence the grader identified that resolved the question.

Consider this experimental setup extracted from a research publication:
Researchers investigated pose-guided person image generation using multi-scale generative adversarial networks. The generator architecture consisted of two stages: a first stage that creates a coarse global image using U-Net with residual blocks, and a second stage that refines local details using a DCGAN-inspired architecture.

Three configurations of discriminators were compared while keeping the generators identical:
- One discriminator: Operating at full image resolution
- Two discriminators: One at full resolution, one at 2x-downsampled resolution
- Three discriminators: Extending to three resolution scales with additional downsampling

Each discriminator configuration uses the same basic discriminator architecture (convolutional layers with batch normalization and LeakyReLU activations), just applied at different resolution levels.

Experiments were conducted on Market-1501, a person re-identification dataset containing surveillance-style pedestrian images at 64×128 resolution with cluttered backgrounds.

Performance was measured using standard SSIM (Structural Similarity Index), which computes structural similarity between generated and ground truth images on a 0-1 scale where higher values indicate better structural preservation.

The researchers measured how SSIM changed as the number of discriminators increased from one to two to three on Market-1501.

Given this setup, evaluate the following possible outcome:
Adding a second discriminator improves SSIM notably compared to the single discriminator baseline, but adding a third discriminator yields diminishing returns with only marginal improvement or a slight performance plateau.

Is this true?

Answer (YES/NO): NO